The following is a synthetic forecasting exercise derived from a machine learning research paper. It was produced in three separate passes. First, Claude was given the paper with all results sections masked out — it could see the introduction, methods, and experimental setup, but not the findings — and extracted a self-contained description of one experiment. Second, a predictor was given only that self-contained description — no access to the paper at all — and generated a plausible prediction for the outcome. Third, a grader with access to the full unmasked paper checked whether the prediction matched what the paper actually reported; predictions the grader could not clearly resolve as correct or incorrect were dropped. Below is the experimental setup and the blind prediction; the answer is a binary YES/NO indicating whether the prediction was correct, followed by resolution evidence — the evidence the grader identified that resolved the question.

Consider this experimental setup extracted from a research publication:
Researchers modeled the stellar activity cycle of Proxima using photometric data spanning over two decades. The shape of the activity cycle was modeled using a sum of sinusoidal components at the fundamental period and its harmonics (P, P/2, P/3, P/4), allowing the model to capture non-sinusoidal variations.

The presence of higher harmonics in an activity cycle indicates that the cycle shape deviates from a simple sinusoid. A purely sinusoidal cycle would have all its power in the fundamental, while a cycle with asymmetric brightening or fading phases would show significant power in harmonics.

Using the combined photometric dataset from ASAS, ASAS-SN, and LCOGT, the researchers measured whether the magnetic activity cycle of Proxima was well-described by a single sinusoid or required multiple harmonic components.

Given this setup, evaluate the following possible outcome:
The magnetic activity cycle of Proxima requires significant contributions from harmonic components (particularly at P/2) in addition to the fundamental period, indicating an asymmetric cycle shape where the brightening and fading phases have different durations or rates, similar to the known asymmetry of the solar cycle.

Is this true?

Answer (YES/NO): NO